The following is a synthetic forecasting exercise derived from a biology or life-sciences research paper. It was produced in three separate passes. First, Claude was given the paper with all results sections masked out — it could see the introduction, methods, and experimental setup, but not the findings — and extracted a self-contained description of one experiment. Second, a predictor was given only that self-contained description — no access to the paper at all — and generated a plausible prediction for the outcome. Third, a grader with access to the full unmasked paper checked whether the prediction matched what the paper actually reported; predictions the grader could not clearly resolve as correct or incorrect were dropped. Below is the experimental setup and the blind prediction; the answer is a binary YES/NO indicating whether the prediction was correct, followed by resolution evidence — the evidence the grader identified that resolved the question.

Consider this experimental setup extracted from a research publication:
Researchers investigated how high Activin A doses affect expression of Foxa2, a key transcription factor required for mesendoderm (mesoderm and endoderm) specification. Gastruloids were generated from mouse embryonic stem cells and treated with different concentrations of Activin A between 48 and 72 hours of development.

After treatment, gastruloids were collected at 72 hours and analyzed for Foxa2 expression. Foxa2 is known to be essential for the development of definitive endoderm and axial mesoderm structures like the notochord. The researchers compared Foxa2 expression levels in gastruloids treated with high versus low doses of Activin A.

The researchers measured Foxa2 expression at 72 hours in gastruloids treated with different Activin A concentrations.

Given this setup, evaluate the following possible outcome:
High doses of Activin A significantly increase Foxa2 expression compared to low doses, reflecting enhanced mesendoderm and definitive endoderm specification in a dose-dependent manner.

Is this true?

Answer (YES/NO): YES